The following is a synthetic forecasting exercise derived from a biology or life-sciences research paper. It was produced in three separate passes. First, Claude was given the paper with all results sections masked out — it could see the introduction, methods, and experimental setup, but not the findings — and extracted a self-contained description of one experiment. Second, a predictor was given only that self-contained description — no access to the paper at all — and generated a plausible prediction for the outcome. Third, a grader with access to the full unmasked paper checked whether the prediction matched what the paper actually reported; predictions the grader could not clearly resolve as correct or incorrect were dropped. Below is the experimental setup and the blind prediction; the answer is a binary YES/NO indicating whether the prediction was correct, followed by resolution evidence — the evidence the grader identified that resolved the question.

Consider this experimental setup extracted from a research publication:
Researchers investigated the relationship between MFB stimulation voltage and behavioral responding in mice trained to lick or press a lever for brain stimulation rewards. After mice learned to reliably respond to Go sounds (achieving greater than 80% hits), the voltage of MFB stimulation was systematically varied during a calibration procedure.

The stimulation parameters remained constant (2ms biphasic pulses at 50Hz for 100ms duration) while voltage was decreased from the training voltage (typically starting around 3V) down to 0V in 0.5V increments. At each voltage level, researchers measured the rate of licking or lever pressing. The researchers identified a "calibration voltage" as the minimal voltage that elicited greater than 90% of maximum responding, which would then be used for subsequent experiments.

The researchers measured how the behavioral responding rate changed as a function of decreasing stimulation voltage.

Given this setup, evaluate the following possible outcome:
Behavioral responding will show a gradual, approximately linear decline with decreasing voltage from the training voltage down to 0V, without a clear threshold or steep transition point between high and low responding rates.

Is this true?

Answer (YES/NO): NO